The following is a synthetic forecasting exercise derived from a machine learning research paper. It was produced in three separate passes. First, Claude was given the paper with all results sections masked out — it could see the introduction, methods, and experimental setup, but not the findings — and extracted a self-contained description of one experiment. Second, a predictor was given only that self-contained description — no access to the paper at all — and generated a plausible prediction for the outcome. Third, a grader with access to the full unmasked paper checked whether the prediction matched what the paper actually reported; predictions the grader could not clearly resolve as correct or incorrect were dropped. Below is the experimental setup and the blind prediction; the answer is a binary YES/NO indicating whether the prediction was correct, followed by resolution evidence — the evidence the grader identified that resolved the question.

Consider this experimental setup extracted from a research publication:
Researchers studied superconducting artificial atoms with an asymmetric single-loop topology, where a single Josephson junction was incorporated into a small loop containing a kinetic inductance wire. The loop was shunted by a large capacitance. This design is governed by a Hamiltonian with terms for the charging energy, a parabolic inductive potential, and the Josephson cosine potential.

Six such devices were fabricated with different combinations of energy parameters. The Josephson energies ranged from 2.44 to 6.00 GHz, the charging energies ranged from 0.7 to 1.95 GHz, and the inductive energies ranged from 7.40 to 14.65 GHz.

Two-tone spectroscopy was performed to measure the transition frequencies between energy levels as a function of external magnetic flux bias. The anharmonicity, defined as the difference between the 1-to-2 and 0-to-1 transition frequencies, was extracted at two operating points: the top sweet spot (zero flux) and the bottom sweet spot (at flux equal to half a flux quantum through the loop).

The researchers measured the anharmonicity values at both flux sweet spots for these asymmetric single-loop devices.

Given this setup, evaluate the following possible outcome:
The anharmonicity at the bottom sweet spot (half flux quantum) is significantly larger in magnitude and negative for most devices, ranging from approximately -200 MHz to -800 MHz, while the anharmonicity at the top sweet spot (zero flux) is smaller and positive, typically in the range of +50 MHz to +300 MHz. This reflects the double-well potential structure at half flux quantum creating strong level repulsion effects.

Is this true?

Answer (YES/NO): NO